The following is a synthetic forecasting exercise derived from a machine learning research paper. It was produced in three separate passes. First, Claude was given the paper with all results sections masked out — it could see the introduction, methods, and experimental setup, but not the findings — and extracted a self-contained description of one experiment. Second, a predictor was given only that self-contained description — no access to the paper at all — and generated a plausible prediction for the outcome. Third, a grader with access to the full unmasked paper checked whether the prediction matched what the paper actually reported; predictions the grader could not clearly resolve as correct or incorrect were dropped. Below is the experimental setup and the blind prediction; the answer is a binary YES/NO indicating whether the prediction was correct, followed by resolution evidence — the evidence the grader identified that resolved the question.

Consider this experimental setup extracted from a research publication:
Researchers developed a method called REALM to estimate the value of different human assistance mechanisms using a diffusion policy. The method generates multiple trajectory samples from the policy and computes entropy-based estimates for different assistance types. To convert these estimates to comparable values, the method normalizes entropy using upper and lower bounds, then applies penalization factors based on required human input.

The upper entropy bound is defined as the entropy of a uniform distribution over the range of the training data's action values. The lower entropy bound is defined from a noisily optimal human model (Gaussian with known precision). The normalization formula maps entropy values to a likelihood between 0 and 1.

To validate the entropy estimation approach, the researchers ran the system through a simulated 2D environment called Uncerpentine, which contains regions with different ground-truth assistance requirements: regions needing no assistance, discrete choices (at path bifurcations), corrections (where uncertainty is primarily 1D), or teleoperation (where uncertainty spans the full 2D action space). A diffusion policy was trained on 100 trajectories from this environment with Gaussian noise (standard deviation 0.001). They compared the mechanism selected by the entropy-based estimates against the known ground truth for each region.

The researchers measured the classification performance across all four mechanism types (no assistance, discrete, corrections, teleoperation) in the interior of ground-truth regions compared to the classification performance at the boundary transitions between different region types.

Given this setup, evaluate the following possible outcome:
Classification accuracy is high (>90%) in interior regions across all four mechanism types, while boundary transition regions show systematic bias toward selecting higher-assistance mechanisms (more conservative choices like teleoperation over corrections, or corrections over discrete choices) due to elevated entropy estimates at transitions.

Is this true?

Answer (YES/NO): NO